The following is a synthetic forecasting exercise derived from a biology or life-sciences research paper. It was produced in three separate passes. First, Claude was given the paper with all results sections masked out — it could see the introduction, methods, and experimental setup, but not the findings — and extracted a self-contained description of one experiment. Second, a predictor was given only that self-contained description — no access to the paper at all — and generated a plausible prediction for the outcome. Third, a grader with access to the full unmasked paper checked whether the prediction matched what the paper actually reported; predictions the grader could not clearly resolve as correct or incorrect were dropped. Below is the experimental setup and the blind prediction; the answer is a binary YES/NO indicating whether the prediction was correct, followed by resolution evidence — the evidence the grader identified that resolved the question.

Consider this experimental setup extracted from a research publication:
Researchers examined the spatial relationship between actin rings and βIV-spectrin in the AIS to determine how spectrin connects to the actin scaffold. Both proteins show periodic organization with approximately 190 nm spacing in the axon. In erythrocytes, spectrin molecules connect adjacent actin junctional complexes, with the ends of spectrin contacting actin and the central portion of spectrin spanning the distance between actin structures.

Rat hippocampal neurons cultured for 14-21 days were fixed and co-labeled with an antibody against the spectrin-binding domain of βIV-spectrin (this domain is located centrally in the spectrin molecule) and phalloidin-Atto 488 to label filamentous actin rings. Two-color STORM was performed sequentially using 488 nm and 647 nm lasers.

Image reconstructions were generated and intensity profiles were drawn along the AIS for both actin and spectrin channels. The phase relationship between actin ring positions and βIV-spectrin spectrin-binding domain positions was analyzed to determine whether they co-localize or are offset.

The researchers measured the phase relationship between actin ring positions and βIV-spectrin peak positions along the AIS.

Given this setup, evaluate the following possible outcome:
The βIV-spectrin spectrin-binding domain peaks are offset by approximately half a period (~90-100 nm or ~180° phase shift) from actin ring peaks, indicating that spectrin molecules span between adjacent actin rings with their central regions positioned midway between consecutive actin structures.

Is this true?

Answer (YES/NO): YES